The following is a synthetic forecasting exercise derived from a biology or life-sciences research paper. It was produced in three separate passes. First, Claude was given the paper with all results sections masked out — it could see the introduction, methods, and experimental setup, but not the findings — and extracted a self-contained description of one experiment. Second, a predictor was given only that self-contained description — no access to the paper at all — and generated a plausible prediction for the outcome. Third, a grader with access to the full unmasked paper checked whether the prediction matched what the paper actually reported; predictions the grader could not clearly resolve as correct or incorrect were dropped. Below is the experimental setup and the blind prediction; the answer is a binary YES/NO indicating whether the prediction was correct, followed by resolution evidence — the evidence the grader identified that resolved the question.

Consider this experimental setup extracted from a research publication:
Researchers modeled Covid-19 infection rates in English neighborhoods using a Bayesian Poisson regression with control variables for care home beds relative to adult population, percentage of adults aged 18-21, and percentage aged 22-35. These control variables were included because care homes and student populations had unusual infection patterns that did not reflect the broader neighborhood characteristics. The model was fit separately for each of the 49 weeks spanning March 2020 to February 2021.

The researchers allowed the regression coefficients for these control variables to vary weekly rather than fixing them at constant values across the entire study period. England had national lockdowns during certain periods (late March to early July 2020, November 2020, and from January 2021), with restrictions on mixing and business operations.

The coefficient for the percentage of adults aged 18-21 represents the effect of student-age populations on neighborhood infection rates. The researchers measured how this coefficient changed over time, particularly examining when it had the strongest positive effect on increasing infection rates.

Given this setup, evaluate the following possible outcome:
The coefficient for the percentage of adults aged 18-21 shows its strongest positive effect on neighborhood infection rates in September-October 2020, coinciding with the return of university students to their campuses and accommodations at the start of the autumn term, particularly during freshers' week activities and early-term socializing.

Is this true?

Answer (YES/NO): YES